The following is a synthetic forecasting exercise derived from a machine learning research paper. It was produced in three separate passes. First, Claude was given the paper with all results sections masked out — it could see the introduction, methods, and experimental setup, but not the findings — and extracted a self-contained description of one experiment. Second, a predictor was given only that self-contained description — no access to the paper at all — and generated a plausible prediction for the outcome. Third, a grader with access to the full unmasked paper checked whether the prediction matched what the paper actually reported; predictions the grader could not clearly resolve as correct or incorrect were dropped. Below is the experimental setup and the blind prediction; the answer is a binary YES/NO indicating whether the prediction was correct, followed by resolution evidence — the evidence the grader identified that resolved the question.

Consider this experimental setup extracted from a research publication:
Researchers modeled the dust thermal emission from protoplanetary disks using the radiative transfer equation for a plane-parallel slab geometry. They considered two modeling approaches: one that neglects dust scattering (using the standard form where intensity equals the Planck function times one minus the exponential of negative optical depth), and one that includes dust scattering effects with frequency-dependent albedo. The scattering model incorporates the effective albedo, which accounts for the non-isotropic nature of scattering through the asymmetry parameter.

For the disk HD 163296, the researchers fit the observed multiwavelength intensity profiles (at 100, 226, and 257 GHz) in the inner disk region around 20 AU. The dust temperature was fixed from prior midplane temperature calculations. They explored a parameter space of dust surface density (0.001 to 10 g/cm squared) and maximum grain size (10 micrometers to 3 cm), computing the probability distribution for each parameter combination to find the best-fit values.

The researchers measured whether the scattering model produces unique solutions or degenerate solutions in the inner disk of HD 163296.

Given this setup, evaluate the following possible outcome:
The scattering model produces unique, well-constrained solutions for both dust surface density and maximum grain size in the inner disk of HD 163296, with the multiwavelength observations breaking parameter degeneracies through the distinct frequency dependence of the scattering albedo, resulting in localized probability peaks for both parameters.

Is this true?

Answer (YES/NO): NO